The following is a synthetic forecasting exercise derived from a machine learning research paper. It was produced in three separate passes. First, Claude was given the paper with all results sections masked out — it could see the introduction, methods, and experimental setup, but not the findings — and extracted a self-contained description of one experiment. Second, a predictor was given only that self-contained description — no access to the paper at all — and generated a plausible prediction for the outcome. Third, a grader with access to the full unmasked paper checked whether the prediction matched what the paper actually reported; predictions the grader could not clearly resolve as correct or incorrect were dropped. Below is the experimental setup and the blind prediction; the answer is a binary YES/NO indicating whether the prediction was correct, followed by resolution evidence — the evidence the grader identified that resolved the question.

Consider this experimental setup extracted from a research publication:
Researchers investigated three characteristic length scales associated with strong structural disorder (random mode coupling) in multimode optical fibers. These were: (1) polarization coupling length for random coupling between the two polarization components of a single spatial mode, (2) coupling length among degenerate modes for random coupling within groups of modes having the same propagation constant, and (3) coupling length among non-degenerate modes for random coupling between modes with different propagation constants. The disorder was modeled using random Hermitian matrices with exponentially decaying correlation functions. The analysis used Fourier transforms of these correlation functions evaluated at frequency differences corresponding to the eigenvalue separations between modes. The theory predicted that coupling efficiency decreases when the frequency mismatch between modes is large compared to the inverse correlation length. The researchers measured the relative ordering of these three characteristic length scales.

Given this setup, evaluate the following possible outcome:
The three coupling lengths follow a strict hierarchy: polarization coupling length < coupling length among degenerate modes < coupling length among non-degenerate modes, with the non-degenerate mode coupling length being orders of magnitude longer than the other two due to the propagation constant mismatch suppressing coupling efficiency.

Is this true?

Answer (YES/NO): YES